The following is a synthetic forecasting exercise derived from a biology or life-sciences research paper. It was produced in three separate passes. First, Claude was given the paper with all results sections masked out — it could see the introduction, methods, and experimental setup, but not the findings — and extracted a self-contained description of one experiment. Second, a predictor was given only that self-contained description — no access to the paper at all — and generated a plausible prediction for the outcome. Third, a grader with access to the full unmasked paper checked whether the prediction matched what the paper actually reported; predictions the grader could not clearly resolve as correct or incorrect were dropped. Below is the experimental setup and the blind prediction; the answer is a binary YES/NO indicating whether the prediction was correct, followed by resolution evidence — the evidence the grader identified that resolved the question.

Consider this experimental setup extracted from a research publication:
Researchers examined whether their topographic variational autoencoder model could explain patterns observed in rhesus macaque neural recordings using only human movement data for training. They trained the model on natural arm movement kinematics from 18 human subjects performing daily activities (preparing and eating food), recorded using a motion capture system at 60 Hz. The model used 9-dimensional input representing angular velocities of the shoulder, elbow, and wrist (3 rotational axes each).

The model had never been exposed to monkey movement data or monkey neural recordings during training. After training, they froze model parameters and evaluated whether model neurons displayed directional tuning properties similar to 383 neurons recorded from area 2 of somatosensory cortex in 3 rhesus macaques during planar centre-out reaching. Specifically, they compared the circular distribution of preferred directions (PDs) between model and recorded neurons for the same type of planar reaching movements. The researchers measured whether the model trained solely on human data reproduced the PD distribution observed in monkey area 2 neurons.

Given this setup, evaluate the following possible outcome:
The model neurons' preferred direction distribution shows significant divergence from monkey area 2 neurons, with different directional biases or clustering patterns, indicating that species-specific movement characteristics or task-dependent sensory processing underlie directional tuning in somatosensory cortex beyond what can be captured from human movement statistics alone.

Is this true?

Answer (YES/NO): NO